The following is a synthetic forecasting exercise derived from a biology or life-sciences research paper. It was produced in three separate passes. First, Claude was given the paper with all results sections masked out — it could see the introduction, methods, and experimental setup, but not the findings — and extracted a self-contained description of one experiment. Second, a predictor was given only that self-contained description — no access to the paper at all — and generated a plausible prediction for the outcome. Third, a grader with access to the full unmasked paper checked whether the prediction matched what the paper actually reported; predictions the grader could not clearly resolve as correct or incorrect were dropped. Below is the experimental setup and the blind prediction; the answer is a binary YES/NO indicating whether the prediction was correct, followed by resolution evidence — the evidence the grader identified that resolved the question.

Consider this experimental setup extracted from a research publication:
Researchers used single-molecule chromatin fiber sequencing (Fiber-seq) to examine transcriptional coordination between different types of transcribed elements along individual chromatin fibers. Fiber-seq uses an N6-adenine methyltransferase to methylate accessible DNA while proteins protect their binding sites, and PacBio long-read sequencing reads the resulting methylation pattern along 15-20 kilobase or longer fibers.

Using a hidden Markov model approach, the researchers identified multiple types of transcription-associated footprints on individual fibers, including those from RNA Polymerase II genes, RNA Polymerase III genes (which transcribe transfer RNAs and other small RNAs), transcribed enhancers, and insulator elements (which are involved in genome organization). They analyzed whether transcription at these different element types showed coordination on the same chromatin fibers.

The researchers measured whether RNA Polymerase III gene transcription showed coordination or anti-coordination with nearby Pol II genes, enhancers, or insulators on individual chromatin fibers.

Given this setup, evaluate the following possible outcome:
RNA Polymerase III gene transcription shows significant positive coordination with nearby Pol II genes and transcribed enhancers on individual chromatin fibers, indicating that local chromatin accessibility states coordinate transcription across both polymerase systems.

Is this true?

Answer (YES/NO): NO